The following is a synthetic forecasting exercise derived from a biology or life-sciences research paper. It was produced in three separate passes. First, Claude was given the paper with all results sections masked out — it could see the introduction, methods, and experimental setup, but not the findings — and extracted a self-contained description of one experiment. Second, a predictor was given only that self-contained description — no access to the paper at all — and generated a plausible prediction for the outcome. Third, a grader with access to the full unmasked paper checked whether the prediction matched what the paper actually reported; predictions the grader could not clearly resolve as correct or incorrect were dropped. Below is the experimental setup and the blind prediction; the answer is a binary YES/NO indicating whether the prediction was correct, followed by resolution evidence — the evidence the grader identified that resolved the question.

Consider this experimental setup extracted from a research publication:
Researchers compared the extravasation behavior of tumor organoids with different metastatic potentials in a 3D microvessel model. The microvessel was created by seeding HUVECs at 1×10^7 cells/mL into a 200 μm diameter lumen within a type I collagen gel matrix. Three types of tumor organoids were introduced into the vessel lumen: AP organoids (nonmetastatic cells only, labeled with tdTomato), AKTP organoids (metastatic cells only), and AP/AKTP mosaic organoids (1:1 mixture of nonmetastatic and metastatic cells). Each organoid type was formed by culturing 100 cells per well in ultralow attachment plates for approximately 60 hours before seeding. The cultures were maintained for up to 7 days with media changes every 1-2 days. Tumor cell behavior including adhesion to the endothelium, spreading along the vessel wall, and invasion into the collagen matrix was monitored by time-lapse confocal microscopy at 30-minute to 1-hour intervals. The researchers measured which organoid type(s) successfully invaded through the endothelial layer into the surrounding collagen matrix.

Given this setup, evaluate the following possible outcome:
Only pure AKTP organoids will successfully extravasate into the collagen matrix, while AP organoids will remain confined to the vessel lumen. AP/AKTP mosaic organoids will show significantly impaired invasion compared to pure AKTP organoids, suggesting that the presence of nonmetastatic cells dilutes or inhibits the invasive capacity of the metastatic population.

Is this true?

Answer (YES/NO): NO